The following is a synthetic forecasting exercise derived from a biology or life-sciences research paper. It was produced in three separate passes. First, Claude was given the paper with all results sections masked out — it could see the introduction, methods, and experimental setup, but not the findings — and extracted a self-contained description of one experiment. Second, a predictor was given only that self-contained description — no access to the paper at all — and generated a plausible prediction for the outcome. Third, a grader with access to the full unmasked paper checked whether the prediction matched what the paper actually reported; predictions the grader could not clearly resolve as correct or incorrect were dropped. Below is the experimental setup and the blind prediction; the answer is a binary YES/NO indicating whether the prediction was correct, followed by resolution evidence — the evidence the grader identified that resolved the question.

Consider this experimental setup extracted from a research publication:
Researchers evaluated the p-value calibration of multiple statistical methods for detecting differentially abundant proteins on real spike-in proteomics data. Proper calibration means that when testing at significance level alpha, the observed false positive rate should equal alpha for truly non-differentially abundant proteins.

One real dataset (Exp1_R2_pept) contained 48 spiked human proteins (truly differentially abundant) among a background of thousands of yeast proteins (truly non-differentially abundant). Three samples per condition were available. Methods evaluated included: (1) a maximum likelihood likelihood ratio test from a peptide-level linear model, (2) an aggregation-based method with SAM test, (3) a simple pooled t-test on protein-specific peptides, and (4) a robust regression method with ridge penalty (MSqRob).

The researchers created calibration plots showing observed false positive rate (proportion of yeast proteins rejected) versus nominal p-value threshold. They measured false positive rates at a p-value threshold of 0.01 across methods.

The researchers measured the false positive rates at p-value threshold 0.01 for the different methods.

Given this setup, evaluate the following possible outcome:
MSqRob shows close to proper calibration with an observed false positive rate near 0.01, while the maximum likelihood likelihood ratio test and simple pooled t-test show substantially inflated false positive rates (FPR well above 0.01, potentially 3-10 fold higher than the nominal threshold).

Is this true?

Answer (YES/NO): NO